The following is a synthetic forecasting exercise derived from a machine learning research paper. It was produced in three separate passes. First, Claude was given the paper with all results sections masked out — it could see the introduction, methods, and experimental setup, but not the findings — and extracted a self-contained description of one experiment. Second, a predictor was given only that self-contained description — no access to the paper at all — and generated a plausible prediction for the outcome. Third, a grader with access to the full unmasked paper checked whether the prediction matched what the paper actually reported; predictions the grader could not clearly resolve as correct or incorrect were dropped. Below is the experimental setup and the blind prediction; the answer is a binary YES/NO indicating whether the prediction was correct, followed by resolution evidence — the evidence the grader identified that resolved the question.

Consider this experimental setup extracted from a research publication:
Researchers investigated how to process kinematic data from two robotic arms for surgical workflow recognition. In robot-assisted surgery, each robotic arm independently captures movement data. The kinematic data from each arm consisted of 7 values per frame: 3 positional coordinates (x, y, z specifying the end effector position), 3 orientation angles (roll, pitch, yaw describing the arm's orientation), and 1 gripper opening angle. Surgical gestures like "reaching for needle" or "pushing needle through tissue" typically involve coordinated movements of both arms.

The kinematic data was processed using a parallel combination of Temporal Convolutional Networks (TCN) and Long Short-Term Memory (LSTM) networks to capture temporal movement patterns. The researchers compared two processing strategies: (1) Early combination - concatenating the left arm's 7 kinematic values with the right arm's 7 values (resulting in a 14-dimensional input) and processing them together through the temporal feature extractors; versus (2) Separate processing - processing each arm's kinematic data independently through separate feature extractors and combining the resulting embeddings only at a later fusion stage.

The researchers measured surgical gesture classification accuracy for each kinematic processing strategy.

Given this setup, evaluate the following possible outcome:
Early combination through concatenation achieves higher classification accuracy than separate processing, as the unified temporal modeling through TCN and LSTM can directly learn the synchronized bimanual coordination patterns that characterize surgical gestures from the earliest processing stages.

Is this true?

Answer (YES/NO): YES